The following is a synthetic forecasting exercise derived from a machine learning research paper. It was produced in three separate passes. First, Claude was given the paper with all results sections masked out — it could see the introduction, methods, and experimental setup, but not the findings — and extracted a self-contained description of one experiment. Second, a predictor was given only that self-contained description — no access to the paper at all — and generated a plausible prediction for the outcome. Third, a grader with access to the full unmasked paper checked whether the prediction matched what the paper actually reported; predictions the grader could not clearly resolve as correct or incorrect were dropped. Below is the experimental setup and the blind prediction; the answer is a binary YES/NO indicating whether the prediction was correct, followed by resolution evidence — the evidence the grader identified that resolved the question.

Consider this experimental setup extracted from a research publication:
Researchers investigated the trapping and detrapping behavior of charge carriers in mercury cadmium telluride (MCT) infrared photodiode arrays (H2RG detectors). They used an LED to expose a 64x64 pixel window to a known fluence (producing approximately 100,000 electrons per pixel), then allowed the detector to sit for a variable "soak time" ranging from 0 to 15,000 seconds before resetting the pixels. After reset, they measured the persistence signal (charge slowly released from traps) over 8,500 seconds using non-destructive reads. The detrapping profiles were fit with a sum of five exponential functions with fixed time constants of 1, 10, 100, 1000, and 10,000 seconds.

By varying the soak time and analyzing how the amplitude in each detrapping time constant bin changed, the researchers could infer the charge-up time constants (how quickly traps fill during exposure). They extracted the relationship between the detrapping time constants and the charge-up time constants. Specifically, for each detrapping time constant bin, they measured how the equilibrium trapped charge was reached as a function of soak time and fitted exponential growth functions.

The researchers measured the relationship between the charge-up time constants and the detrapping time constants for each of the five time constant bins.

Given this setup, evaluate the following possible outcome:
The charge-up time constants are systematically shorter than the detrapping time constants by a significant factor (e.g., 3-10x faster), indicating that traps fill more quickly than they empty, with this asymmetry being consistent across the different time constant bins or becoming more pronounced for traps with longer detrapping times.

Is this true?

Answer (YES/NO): NO